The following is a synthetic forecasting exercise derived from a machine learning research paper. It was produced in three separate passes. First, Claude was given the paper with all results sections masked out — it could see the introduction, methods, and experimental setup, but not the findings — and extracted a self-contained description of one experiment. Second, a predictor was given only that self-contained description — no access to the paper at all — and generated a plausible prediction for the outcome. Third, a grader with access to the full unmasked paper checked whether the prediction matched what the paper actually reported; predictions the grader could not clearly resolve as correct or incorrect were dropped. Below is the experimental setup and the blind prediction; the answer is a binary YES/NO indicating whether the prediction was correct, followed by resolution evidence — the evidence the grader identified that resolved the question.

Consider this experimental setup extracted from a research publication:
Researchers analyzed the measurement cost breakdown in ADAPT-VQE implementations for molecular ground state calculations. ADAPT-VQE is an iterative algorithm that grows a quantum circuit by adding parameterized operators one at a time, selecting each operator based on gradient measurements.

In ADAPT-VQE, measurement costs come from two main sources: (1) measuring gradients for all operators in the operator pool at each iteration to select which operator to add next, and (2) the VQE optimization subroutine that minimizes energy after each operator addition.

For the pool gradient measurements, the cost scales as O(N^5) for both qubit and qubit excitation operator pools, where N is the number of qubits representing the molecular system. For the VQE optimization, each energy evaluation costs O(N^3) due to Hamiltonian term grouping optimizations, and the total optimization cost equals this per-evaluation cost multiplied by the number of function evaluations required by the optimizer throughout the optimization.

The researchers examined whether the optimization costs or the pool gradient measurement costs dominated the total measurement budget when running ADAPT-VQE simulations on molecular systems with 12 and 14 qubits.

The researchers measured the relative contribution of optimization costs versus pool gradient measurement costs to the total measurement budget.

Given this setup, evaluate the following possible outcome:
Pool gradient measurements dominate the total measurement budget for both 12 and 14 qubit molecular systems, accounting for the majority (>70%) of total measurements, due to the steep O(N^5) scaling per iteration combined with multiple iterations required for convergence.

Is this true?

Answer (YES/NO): NO